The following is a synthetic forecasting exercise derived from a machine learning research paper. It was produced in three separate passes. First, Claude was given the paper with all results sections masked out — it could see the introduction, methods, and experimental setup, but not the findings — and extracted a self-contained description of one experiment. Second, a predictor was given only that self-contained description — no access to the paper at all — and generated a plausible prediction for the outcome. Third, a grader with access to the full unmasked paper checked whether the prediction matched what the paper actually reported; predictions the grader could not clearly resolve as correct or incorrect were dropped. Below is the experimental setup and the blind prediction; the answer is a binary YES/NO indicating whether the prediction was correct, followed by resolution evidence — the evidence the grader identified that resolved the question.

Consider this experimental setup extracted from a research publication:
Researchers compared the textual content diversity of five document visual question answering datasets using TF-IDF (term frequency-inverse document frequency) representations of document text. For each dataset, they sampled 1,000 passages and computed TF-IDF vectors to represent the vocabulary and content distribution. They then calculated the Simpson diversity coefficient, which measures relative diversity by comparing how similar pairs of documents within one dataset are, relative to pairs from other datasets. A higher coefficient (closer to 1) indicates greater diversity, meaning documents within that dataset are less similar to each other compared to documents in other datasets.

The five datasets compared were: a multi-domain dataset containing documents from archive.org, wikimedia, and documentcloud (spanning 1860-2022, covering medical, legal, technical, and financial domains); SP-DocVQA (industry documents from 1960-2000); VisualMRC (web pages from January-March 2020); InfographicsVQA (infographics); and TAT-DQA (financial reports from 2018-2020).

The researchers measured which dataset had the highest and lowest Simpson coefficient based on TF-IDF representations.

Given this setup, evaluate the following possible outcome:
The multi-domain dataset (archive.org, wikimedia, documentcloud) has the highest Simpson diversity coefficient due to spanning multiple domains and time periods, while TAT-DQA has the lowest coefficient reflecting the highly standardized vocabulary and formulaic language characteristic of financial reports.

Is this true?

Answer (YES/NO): NO